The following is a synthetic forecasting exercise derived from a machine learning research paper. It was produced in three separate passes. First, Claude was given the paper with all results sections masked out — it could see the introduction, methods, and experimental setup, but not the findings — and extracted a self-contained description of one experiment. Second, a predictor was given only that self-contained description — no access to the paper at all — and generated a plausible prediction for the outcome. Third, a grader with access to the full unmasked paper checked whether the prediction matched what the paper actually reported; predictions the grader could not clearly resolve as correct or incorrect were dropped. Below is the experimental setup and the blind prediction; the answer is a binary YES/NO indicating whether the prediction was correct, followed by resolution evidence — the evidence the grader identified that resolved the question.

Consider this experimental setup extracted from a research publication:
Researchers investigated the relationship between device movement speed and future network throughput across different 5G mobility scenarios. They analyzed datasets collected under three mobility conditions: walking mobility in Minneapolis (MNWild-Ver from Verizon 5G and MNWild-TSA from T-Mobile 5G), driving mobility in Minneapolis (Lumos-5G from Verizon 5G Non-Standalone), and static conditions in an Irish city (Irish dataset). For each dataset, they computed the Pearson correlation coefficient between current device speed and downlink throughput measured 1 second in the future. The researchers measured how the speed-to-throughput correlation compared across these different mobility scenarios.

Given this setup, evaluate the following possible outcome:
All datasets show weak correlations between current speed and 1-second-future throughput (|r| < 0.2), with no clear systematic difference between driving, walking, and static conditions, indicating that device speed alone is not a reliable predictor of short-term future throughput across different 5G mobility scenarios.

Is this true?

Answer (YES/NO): NO